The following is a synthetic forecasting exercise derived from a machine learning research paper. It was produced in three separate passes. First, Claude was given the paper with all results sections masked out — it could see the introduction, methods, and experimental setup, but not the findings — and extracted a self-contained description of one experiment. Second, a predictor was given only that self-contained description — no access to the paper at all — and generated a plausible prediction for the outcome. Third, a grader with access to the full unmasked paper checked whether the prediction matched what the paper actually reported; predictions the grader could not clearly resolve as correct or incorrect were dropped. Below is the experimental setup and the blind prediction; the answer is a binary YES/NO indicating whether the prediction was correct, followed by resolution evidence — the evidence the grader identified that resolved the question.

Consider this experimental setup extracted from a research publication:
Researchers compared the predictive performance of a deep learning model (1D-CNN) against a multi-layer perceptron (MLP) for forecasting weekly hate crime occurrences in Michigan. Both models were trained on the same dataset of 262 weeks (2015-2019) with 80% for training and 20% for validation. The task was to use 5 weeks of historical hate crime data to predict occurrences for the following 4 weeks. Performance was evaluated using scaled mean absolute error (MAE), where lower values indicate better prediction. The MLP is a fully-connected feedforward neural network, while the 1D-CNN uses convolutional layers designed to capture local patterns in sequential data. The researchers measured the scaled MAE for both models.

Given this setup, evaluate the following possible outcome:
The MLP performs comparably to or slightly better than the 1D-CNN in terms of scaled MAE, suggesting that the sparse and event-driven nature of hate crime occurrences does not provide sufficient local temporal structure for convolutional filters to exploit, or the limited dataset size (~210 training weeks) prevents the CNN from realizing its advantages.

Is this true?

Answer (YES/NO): NO